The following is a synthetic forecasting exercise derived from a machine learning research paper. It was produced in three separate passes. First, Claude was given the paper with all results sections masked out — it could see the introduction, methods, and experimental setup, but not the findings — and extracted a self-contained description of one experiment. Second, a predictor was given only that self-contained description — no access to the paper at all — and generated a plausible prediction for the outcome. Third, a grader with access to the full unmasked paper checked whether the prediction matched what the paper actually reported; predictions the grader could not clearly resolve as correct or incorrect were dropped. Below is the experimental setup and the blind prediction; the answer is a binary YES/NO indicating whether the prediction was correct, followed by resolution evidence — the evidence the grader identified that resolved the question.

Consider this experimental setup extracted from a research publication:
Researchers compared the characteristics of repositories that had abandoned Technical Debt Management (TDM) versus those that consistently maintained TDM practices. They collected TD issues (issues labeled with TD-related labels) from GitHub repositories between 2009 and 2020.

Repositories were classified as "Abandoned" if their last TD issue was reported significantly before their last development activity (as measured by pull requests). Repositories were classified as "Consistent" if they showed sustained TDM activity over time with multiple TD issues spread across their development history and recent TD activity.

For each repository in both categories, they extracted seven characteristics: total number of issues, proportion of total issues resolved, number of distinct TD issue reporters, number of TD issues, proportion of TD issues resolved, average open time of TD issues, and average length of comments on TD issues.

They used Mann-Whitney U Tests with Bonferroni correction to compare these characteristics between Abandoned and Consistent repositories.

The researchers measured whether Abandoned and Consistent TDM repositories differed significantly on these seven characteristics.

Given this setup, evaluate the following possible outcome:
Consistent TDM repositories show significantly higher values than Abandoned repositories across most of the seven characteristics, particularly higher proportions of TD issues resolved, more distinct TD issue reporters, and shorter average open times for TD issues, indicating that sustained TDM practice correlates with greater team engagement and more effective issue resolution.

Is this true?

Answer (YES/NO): NO